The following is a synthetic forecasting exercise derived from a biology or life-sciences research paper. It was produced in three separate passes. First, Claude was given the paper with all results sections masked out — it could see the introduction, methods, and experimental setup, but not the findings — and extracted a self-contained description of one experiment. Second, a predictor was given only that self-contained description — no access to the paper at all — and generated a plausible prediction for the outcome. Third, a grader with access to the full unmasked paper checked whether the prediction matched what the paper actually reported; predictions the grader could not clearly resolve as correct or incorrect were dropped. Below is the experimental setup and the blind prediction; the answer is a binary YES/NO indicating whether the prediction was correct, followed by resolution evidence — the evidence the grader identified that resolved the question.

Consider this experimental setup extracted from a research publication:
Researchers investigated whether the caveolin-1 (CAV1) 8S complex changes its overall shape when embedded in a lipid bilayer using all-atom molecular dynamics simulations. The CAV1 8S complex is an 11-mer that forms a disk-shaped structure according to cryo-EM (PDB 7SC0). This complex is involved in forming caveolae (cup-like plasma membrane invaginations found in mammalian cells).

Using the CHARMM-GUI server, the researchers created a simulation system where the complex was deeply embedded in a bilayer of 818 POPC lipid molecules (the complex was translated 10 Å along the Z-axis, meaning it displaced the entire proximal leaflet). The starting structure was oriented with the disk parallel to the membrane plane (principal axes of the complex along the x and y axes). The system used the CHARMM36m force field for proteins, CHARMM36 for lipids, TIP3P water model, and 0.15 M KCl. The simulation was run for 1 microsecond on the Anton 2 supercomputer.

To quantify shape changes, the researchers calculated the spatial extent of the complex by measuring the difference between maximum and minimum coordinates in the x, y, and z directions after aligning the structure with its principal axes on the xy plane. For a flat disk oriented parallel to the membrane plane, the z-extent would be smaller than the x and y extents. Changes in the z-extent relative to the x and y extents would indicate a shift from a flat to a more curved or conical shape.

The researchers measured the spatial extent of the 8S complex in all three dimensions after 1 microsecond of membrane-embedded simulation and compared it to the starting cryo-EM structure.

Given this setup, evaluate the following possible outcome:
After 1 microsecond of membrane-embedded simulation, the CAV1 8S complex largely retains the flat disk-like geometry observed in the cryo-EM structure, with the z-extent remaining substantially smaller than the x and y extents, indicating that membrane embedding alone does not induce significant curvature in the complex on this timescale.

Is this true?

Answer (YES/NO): NO